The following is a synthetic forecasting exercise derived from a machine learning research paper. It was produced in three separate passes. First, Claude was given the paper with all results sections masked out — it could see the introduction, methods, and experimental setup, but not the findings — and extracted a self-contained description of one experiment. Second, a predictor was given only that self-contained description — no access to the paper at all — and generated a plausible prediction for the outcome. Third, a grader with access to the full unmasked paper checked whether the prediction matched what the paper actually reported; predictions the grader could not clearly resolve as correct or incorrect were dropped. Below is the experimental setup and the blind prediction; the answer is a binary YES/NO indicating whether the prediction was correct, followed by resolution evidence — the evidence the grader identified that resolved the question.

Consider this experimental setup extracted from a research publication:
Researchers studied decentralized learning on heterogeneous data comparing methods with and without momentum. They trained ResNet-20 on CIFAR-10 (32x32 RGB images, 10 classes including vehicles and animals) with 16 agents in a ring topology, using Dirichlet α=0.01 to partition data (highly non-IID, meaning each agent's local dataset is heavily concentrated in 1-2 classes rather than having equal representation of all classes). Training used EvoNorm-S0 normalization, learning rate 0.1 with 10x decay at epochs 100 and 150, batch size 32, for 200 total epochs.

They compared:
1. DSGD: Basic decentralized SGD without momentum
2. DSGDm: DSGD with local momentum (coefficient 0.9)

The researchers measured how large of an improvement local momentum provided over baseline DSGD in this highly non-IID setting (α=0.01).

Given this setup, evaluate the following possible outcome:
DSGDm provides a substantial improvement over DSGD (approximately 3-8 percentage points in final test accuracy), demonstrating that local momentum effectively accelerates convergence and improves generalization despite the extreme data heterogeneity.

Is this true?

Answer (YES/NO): NO